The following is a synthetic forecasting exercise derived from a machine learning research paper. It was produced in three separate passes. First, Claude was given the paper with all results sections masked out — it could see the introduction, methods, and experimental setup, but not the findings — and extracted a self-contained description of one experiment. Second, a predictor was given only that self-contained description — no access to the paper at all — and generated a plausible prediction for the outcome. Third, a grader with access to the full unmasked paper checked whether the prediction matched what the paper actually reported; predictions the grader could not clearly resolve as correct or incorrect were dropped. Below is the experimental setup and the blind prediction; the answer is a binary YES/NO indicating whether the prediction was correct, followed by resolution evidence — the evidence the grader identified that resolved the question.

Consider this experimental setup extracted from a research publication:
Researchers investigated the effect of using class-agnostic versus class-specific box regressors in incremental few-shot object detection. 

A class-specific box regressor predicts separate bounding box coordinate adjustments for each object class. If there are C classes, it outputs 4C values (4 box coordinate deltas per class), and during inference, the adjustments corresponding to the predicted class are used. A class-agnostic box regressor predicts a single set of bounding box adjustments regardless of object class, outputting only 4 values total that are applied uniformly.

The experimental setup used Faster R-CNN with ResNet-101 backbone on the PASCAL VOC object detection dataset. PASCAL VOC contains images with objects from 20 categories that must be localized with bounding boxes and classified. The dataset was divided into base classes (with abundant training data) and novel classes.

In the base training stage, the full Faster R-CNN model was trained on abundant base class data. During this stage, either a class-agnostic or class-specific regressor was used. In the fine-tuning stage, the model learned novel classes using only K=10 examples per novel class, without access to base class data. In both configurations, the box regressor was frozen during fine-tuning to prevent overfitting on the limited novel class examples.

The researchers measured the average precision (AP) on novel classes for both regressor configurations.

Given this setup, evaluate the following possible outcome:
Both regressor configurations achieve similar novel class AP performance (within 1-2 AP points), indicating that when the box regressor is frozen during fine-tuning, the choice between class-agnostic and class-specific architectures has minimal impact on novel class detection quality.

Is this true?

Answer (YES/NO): NO